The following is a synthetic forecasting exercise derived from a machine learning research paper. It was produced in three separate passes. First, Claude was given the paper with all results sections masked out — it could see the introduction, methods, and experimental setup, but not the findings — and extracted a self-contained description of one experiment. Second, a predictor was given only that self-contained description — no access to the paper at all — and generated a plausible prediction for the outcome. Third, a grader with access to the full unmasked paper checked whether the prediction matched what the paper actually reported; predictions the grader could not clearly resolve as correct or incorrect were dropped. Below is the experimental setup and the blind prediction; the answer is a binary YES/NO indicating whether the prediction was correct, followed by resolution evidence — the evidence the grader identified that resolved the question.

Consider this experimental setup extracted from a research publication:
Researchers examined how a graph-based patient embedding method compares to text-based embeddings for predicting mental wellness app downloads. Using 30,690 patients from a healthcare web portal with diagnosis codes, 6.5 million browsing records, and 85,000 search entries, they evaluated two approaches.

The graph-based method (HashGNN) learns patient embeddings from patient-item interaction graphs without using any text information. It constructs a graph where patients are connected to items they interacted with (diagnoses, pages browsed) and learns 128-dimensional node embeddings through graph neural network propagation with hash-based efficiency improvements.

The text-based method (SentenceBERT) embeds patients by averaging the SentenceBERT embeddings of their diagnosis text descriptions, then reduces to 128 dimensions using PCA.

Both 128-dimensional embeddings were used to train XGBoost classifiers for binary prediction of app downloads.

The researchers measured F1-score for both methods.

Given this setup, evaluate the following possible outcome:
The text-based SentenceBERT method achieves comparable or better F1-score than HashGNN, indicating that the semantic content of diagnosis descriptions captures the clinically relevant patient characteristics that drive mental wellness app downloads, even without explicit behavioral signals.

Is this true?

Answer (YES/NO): YES